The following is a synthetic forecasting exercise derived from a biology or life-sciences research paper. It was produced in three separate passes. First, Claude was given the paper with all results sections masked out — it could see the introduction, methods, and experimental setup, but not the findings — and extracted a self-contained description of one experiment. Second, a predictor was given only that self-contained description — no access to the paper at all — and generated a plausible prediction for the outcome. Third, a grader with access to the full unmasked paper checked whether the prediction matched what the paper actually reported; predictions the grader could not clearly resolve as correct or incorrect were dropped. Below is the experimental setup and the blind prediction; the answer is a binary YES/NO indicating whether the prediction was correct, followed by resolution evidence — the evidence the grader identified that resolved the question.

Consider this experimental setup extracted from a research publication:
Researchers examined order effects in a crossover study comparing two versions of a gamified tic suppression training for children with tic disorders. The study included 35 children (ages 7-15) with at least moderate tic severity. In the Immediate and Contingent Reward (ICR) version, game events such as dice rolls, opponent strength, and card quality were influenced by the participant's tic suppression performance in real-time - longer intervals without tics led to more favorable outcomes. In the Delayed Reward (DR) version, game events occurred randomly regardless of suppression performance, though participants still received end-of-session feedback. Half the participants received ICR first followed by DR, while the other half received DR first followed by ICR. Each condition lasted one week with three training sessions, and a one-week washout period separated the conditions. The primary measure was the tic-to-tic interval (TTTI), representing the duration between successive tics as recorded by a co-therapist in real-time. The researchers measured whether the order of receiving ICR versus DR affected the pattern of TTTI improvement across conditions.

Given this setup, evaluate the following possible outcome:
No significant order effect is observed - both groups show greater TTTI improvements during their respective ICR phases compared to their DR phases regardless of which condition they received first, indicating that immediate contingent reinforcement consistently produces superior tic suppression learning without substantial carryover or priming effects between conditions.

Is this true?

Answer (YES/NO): NO